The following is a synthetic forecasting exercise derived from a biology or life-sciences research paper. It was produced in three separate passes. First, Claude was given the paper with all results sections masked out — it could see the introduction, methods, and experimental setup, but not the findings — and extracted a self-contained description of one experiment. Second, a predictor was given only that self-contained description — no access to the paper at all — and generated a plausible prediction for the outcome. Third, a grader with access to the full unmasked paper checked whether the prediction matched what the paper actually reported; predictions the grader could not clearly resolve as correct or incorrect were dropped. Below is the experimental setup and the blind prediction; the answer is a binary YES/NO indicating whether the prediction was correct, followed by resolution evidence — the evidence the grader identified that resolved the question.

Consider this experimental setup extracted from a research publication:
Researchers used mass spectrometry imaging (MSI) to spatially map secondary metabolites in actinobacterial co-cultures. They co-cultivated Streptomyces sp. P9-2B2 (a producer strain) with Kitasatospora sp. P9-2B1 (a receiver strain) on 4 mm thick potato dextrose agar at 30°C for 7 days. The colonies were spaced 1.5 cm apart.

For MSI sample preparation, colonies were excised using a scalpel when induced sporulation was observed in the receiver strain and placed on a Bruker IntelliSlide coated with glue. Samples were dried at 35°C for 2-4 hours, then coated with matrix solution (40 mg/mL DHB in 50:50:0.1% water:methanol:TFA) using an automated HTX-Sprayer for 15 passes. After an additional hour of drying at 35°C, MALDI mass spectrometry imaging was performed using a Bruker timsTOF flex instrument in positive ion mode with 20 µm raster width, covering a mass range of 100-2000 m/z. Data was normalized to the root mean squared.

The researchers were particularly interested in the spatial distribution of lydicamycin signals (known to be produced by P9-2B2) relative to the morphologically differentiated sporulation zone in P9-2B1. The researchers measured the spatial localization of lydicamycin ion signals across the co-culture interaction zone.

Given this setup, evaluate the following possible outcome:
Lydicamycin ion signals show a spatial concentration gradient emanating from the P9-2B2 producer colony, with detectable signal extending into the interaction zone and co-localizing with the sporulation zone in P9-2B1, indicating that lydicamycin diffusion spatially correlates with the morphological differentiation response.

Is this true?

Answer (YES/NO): YES